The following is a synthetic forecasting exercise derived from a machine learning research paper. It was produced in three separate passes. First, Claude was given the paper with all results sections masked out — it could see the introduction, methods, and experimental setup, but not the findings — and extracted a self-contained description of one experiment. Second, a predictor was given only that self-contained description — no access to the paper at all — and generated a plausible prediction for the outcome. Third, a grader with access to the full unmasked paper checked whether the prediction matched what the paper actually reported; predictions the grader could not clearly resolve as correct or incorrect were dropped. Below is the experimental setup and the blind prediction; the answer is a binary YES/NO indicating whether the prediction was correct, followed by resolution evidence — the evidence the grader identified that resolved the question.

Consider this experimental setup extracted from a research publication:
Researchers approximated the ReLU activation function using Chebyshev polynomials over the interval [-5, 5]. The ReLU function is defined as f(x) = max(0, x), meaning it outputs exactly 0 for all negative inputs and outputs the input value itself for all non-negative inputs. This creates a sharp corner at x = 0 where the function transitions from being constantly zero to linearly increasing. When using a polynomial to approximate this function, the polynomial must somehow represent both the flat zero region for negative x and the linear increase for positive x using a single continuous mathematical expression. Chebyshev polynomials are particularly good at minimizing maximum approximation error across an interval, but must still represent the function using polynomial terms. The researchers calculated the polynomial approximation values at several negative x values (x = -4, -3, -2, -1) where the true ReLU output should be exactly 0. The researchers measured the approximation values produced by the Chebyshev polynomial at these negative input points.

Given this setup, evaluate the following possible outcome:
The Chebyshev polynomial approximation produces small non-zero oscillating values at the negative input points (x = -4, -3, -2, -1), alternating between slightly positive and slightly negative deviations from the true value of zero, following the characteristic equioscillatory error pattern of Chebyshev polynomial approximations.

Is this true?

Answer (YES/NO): NO